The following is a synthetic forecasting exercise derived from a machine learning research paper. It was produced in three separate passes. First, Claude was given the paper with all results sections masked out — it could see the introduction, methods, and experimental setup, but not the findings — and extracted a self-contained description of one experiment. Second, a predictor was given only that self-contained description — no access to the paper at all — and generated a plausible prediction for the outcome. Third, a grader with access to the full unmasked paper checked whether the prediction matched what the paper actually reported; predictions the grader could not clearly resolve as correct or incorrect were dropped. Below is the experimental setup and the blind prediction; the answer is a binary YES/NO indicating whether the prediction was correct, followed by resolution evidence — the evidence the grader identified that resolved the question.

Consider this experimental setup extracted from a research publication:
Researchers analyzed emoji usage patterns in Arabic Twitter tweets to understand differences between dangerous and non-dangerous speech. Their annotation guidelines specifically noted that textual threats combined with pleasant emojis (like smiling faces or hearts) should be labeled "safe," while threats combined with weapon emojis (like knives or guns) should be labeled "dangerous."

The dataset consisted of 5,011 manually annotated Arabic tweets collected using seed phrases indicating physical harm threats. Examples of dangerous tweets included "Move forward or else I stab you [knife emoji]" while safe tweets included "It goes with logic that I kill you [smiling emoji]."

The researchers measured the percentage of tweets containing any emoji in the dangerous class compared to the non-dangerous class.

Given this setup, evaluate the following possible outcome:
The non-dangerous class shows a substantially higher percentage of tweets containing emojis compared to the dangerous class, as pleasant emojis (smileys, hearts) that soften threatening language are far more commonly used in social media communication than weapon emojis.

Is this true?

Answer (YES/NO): YES